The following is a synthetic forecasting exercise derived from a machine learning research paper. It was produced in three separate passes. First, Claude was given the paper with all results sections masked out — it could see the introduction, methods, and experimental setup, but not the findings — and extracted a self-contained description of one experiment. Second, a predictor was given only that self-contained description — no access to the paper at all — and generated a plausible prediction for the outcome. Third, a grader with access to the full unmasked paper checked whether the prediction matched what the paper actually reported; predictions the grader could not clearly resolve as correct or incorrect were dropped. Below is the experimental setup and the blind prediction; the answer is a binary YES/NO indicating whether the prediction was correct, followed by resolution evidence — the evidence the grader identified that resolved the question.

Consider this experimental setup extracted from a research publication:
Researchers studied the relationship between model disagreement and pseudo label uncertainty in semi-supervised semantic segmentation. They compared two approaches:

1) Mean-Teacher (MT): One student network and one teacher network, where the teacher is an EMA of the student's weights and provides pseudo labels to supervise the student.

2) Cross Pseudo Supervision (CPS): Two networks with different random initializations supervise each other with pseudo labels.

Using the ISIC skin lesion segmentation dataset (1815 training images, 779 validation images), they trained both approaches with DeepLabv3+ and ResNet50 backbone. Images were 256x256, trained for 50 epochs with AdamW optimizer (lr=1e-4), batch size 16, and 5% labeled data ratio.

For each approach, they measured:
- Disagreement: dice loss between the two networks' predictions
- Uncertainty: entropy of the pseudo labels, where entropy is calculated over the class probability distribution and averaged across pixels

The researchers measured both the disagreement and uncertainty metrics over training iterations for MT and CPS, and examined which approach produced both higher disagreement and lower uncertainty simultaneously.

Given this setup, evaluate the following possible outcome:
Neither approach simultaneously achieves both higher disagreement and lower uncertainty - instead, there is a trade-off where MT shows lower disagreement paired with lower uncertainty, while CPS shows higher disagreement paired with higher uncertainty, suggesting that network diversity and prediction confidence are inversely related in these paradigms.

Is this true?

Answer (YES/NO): NO